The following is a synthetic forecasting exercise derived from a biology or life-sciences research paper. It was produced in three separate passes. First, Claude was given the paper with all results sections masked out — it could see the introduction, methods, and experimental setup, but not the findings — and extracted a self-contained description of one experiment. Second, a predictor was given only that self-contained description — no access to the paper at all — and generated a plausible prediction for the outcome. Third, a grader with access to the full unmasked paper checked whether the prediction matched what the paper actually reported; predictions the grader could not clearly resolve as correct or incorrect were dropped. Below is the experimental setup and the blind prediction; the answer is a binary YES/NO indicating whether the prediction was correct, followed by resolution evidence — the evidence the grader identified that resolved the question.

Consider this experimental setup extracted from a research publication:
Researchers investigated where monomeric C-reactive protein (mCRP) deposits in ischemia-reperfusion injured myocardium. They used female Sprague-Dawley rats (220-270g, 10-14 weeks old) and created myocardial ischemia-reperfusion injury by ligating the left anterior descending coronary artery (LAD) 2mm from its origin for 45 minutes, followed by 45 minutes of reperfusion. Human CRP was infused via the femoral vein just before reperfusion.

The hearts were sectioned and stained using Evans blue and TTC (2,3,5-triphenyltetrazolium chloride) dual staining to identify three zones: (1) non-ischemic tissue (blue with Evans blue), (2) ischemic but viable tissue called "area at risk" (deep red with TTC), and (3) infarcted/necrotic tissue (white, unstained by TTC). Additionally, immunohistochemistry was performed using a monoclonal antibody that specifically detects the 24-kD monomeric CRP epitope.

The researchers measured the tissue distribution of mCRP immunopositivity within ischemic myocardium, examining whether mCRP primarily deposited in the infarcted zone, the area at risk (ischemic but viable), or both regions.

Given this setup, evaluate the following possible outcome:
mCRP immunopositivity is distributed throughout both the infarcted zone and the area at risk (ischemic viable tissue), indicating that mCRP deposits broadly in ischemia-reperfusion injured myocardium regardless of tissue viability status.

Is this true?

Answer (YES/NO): YES